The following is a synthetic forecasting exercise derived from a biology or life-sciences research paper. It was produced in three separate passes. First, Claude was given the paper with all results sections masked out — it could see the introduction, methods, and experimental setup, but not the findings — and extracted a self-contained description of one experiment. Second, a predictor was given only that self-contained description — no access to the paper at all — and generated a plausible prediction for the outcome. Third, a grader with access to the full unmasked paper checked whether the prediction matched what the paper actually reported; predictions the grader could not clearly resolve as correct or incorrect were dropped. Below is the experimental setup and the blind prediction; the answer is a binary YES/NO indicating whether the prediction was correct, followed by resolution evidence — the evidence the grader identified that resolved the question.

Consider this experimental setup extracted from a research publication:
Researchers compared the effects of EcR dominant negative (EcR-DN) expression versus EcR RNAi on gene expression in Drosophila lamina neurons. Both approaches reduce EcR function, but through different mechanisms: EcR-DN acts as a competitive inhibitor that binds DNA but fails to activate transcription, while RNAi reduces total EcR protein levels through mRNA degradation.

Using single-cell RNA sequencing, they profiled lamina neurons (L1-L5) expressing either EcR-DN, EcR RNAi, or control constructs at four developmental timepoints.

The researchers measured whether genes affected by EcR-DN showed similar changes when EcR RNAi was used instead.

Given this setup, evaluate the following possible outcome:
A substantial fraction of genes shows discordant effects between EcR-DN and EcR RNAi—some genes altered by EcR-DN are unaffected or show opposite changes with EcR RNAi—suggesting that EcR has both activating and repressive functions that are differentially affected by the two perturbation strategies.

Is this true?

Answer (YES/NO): NO